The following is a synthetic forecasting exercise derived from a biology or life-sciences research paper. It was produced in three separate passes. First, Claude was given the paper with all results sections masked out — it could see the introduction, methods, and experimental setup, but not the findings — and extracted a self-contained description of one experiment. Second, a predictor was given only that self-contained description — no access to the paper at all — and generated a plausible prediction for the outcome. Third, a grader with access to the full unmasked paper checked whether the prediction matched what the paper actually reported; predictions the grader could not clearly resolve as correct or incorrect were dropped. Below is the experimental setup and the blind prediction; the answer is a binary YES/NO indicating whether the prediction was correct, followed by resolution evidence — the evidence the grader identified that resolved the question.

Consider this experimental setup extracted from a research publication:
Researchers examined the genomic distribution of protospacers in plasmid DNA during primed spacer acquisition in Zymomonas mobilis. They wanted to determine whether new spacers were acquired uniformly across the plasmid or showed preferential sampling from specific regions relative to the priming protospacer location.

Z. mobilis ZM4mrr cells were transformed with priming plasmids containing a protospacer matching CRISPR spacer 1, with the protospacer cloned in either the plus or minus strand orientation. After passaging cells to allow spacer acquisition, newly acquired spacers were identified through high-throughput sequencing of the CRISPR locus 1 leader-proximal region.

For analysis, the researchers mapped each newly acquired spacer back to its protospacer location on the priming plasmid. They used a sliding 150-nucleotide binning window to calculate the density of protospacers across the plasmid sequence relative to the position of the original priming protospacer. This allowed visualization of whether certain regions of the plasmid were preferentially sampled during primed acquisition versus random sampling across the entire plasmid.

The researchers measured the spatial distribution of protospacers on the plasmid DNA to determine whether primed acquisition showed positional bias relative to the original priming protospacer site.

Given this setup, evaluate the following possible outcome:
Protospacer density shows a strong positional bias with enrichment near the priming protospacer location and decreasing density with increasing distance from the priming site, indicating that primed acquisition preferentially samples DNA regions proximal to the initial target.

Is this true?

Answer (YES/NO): NO